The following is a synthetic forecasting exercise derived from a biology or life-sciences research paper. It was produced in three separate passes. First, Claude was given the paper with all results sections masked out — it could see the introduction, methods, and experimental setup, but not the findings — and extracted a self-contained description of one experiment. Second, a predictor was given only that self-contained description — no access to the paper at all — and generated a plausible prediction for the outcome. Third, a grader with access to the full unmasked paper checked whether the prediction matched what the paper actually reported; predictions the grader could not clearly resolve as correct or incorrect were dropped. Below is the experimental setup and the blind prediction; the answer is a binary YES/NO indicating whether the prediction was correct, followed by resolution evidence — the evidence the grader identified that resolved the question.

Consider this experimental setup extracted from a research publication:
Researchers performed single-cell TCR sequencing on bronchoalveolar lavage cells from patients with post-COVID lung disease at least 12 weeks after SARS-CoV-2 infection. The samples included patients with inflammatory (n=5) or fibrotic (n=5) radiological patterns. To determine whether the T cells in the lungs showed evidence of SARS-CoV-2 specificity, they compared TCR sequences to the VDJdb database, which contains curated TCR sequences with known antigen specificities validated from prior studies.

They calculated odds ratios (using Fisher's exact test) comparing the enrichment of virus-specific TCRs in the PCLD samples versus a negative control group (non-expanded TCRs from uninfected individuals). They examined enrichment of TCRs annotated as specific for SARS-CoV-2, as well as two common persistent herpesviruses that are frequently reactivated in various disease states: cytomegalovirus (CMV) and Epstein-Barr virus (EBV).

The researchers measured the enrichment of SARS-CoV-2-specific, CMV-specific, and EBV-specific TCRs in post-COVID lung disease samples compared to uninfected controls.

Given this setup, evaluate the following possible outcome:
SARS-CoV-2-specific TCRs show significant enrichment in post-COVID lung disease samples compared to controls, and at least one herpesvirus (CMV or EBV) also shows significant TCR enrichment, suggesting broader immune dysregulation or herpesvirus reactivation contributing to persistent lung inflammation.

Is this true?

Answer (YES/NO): NO